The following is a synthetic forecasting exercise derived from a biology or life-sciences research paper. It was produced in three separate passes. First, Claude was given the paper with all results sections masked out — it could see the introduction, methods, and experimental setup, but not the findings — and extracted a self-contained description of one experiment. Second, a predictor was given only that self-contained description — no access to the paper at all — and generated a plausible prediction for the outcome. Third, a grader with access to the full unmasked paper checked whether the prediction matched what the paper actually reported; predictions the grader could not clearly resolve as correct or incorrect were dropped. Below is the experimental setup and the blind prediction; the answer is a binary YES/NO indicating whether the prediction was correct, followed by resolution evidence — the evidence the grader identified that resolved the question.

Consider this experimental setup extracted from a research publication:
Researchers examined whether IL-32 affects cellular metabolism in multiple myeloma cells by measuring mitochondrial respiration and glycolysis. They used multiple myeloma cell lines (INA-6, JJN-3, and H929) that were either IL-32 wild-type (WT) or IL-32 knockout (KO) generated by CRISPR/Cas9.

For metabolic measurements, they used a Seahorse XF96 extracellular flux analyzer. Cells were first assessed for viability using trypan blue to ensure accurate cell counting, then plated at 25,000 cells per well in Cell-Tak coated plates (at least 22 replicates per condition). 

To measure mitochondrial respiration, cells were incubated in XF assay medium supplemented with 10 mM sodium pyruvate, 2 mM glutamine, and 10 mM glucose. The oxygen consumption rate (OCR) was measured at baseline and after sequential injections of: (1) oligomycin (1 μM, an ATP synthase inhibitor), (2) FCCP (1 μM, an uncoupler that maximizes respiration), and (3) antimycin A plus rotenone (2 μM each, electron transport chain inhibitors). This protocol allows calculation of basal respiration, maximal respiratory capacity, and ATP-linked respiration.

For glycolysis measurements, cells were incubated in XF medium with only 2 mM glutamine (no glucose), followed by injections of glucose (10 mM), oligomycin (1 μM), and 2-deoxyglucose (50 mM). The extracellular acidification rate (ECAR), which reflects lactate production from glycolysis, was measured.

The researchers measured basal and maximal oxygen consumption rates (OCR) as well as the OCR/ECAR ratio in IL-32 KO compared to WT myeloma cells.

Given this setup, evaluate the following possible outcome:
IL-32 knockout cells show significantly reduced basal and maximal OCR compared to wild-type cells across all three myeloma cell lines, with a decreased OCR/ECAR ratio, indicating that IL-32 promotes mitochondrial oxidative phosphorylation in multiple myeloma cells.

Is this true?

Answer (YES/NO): NO